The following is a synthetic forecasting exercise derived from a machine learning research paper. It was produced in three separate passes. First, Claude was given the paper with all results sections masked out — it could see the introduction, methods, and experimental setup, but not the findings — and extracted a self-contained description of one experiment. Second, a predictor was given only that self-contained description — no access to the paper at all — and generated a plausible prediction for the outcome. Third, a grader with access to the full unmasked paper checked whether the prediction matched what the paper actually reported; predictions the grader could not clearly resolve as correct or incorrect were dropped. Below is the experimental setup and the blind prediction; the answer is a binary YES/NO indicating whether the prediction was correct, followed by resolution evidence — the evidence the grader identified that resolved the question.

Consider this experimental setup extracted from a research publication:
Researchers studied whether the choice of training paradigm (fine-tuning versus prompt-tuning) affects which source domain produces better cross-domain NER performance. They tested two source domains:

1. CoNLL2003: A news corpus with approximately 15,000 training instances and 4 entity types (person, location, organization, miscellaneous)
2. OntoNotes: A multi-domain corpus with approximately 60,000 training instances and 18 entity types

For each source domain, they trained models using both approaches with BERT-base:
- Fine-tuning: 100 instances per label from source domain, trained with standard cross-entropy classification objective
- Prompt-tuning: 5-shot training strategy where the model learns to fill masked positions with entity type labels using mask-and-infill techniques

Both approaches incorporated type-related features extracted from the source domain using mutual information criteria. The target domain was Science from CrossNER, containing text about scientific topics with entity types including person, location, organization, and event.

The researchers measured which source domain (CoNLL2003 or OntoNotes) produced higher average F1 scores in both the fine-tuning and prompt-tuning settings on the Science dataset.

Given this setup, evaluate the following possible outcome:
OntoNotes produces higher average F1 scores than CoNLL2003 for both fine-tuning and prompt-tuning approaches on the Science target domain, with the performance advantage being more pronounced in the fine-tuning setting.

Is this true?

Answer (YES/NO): NO